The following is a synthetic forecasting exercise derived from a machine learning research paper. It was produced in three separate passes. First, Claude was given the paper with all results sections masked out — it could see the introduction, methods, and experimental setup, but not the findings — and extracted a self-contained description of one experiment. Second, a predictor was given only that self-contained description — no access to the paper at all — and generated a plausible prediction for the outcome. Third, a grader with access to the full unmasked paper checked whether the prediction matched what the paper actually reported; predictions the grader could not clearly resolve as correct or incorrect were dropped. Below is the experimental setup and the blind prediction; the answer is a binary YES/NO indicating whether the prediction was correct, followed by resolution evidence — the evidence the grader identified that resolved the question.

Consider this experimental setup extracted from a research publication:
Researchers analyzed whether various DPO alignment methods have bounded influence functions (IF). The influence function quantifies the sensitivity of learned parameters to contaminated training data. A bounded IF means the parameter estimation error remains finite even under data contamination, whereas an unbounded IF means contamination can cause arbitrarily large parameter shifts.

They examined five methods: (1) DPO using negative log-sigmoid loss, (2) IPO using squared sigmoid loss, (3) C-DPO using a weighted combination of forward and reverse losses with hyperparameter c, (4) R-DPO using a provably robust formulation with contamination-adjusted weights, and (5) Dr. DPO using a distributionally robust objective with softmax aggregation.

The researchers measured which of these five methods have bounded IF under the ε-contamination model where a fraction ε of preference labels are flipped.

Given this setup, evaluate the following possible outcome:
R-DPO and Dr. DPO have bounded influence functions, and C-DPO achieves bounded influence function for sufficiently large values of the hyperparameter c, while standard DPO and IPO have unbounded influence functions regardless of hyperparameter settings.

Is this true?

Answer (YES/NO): NO